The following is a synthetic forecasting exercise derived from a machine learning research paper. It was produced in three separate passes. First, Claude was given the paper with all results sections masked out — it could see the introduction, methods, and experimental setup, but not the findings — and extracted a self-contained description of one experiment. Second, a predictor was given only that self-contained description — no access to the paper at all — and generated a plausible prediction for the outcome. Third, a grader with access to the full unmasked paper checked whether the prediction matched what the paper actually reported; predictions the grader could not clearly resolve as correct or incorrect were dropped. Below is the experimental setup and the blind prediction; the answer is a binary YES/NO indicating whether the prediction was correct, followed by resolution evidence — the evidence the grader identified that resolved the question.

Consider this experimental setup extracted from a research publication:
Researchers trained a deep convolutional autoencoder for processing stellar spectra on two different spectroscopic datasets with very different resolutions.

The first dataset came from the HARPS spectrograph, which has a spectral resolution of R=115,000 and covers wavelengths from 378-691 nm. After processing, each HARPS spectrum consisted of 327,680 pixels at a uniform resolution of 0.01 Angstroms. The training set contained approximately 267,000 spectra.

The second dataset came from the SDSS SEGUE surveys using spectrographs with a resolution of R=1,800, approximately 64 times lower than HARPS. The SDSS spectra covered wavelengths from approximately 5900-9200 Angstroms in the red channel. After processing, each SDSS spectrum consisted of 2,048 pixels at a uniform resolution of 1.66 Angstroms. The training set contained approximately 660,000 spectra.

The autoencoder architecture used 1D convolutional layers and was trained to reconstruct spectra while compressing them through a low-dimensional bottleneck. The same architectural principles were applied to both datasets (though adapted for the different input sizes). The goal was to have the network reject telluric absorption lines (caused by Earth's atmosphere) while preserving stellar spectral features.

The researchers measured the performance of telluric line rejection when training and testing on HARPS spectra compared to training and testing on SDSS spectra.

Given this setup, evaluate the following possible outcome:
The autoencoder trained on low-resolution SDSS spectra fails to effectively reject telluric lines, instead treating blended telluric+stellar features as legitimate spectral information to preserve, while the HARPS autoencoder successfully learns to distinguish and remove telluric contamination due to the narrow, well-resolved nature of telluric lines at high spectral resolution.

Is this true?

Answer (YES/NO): YES